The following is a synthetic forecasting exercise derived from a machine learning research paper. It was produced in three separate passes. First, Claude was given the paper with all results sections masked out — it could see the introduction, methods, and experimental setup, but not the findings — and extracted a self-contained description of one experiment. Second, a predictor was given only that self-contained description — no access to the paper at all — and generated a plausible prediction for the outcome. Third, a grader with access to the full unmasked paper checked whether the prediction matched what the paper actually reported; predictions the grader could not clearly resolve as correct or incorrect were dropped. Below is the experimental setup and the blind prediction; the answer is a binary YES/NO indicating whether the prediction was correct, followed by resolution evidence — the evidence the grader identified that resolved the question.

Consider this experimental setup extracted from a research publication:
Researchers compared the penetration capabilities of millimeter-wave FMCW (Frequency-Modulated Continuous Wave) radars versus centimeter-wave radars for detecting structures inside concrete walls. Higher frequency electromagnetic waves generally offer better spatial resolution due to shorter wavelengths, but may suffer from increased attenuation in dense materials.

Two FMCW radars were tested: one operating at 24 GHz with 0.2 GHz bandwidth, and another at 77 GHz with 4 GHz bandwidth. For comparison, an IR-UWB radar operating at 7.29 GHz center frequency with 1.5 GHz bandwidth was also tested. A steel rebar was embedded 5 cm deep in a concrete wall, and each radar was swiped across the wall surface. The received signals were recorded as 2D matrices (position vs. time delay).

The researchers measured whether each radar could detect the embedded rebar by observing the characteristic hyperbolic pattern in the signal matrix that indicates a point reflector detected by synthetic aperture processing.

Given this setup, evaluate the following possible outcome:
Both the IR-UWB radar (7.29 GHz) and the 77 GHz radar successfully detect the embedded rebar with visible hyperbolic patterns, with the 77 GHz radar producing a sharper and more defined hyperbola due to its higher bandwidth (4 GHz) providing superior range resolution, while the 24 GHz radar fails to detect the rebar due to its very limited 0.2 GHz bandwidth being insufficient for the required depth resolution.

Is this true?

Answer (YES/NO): NO